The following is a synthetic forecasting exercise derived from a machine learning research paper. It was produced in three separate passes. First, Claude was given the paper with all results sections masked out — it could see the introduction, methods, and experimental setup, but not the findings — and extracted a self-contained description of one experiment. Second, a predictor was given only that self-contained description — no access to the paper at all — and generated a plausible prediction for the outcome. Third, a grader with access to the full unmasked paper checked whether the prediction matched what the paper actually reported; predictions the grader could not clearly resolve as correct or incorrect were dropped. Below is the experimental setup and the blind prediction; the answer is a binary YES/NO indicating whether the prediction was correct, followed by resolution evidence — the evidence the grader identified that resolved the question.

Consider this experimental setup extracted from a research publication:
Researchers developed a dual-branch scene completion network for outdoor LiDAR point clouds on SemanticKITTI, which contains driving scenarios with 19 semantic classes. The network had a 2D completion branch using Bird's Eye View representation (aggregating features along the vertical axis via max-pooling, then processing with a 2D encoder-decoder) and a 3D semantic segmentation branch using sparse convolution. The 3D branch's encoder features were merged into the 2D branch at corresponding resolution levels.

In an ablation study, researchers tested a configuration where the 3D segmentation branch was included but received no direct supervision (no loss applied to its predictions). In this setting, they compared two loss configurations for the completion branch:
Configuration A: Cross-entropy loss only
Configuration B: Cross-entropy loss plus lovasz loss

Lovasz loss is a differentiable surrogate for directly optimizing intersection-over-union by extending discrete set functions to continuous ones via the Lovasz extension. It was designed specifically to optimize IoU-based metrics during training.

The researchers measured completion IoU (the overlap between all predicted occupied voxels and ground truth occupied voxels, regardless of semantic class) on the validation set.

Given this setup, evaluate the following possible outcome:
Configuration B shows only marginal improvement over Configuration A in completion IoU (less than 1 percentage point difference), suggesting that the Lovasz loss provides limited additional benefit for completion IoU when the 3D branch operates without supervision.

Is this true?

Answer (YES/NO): NO